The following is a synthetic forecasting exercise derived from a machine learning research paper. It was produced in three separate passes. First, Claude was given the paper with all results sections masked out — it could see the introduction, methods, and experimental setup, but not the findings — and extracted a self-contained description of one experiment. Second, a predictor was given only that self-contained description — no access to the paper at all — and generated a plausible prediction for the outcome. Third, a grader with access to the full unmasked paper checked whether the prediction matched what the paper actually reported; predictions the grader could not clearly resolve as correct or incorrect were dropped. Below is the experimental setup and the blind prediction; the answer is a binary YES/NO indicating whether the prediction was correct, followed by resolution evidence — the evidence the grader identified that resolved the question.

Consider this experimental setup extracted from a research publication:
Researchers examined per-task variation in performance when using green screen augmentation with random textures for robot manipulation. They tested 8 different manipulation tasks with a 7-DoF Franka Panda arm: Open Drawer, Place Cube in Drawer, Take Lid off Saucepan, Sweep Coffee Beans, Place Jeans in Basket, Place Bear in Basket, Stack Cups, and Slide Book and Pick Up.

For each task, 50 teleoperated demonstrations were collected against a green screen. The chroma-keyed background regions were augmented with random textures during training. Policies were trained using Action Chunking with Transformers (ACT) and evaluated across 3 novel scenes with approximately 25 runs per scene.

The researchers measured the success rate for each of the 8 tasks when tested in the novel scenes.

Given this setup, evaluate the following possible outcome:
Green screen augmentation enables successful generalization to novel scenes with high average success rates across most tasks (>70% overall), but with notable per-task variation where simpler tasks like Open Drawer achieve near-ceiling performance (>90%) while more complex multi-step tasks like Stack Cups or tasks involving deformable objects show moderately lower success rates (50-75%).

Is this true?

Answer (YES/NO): NO